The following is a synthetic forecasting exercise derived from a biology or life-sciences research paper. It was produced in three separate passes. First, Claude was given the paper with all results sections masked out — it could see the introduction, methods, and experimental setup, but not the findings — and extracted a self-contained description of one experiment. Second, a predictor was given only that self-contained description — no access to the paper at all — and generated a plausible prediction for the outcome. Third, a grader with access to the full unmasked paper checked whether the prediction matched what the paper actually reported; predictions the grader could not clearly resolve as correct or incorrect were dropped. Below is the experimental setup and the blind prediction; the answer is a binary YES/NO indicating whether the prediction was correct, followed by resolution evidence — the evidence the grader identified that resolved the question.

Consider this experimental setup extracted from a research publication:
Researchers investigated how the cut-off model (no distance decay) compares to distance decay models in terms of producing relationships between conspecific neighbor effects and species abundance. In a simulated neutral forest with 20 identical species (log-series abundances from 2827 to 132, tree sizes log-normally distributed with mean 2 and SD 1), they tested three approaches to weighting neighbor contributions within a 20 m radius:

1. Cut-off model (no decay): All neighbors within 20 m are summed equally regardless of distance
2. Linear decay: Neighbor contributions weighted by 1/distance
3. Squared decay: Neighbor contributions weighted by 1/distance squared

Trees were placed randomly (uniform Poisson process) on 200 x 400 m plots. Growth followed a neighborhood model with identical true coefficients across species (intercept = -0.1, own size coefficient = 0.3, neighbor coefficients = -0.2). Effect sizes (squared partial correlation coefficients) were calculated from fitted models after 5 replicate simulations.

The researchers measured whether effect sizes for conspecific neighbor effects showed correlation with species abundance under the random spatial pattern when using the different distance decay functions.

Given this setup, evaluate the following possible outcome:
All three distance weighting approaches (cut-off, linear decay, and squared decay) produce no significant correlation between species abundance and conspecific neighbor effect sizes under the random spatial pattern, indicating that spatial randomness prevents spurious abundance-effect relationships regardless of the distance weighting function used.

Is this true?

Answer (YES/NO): NO